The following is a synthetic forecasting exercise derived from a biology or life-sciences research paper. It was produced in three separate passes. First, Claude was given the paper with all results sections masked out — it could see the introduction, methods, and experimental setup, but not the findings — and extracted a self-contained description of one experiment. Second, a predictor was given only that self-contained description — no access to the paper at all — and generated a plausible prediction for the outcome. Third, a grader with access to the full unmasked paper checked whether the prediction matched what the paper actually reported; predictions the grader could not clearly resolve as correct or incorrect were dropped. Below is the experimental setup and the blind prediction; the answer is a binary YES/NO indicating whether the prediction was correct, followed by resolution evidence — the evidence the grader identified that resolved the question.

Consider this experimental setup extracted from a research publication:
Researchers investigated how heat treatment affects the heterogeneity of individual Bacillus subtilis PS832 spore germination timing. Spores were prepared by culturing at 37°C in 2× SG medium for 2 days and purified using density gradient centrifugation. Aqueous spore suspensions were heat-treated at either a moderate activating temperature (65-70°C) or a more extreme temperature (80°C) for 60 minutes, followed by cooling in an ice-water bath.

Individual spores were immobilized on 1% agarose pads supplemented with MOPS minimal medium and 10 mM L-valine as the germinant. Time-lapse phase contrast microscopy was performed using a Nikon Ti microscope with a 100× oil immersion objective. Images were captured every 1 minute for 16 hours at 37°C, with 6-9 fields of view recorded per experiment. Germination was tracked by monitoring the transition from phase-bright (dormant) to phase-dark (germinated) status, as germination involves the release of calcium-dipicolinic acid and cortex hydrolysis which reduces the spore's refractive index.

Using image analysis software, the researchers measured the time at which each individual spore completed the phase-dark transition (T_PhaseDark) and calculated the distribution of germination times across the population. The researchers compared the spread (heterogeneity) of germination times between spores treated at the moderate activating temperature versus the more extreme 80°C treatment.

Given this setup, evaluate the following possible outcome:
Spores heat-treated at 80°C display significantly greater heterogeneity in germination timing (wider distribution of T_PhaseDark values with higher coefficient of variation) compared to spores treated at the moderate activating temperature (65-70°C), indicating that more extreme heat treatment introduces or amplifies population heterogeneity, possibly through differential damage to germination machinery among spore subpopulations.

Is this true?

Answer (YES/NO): YES